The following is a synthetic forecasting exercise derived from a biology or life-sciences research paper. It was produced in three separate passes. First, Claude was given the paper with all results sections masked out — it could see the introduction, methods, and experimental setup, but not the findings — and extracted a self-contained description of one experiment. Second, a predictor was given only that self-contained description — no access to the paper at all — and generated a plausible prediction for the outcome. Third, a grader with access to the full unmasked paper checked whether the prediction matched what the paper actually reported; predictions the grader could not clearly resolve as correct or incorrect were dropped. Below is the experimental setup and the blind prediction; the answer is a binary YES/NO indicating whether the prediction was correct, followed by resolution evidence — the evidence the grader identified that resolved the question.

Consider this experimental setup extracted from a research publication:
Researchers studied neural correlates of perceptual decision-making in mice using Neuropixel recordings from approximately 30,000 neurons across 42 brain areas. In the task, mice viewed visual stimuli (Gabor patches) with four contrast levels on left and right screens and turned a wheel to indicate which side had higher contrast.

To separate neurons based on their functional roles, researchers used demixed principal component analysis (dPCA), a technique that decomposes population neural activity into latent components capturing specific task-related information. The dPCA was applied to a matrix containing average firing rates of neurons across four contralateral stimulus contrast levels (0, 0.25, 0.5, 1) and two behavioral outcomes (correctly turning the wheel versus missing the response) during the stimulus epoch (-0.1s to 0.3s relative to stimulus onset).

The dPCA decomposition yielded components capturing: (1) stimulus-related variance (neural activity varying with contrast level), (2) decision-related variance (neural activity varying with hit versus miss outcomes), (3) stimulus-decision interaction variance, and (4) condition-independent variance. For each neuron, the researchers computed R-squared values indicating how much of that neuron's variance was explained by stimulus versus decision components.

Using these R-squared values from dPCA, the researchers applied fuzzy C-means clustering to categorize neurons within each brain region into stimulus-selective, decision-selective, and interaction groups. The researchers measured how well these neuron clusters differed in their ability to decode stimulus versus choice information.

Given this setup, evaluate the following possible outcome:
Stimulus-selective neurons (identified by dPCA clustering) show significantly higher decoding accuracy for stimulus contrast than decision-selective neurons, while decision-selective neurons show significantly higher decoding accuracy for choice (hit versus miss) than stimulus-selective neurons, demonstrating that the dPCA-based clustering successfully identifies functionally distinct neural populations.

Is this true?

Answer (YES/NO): YES